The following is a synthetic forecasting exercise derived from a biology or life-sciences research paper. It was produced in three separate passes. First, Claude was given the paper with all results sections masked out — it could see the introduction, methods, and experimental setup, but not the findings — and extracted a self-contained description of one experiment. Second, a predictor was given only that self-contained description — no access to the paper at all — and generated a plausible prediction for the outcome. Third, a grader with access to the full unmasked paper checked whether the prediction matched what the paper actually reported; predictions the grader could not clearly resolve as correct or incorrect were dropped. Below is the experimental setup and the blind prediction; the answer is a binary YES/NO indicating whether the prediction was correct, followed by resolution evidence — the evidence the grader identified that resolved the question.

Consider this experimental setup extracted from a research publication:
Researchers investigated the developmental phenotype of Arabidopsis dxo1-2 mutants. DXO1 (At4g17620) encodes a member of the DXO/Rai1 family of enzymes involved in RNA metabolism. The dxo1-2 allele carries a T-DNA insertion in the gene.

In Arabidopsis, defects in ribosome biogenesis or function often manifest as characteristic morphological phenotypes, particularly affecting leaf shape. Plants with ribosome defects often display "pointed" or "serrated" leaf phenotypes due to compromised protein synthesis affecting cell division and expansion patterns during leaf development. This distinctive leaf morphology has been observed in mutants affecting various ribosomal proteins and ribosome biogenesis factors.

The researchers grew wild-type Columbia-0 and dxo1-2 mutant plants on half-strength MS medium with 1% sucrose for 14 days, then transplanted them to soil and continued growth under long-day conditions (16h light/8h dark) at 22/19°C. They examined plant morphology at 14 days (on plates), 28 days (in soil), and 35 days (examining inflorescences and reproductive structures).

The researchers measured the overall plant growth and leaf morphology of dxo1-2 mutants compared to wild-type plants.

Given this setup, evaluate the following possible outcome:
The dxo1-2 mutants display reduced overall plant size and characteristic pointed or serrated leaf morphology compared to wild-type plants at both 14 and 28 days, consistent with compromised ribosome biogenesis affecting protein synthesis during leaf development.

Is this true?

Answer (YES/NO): YES